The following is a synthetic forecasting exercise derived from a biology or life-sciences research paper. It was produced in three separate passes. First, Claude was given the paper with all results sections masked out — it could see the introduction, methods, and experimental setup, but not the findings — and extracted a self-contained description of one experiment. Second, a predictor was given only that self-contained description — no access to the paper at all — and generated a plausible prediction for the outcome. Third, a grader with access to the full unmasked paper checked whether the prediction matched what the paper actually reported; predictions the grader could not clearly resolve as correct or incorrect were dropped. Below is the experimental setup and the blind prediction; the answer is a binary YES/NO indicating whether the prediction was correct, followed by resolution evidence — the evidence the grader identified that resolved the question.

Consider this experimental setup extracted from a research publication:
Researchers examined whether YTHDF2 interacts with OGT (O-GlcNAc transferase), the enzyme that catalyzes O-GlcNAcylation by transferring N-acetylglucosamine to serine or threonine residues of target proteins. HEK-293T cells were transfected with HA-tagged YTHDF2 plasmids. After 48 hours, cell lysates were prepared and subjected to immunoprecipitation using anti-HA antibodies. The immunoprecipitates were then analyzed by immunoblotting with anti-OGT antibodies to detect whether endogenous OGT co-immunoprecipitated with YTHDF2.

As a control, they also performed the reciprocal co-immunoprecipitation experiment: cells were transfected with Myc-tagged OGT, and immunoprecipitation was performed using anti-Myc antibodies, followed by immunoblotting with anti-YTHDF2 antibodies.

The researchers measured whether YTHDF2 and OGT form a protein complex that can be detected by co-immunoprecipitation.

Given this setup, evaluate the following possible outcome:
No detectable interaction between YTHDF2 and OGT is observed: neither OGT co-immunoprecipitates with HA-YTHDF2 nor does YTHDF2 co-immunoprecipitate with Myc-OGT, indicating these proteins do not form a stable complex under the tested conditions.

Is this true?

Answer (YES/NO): NO